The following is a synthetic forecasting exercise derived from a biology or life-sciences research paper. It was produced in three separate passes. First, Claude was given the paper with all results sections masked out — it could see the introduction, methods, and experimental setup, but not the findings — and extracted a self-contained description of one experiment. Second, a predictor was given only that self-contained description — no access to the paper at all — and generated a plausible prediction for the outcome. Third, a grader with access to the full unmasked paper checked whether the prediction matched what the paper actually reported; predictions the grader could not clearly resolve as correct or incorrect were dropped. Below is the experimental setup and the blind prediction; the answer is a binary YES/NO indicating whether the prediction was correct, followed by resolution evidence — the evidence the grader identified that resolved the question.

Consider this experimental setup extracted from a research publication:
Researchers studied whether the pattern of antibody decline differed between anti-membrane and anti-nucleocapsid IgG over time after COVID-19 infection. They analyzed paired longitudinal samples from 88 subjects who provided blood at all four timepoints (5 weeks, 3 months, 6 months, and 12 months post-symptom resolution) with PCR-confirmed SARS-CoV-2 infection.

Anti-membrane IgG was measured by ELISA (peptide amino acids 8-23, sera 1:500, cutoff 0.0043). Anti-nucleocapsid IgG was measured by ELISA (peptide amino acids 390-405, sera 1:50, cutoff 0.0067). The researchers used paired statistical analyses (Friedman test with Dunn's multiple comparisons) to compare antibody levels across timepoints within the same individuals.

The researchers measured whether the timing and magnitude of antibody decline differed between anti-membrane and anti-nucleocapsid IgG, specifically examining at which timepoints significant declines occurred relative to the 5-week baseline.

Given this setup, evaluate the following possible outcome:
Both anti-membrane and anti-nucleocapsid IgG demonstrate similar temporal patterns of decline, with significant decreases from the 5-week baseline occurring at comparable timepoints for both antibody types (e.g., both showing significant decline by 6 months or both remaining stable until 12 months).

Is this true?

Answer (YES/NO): NO